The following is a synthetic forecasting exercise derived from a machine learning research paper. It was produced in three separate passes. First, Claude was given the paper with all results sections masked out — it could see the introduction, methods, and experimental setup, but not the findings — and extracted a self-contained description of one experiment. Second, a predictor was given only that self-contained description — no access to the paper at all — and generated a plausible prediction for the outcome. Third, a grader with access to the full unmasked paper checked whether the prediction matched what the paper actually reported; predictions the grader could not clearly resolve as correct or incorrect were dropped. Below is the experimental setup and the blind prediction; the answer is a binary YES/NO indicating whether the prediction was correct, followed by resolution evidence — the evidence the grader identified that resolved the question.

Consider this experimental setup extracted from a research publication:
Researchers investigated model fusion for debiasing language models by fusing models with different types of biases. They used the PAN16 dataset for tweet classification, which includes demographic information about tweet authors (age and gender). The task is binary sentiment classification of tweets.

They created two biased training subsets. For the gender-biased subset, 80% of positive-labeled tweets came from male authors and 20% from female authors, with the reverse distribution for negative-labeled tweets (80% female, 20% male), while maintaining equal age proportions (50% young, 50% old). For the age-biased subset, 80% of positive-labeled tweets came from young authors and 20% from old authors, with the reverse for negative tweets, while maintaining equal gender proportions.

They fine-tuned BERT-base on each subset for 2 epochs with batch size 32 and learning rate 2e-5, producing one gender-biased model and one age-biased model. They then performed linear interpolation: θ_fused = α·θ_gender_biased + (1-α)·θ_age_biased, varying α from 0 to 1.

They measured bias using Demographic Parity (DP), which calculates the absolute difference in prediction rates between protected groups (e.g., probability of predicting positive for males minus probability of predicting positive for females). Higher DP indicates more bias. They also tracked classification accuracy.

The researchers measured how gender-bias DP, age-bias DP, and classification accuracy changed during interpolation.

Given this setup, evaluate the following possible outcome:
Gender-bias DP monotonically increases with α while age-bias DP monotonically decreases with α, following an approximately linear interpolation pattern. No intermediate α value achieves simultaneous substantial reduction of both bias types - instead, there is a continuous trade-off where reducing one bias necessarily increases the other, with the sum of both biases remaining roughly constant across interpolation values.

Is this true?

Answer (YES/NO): NO